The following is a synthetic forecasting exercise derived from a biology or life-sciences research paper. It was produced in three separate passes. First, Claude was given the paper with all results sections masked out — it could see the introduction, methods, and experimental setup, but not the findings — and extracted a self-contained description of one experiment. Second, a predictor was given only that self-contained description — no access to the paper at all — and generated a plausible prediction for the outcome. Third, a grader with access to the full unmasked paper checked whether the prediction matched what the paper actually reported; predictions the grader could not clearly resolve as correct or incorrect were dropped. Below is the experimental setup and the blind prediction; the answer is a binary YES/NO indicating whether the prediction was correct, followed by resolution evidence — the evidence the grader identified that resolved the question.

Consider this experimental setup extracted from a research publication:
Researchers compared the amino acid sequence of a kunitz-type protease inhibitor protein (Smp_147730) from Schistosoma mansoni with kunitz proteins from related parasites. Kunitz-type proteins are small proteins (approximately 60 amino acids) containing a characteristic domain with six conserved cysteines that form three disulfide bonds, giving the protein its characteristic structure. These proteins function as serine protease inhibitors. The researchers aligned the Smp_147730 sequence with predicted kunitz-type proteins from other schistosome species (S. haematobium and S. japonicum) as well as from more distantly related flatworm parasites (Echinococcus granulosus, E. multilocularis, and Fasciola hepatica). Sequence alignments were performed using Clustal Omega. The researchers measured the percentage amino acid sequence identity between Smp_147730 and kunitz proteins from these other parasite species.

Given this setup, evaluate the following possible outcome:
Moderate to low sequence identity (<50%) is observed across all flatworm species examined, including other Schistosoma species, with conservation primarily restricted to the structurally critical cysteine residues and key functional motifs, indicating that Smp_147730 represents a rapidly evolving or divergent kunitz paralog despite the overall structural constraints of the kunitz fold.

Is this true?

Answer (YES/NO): NO